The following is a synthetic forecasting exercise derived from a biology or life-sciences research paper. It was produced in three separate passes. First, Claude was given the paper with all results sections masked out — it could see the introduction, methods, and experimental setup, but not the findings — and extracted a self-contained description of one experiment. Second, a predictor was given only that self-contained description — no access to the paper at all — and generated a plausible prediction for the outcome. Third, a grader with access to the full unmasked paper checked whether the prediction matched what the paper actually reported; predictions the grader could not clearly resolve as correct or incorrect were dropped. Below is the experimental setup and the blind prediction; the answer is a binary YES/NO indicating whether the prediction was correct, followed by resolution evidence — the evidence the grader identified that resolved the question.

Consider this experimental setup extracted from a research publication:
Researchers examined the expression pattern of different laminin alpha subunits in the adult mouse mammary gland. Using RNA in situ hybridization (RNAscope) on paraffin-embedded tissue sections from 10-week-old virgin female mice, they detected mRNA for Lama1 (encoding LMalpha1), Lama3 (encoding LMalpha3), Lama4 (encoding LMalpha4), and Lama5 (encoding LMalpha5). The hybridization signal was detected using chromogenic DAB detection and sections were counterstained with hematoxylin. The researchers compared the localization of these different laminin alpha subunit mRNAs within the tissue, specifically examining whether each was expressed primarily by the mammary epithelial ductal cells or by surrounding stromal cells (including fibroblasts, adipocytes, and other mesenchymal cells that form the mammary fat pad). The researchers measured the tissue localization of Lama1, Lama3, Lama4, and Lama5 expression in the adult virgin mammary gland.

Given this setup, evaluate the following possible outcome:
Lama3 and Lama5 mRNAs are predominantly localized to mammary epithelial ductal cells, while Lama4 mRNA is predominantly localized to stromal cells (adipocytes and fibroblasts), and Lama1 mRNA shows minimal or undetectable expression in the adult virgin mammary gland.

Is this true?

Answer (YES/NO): NO